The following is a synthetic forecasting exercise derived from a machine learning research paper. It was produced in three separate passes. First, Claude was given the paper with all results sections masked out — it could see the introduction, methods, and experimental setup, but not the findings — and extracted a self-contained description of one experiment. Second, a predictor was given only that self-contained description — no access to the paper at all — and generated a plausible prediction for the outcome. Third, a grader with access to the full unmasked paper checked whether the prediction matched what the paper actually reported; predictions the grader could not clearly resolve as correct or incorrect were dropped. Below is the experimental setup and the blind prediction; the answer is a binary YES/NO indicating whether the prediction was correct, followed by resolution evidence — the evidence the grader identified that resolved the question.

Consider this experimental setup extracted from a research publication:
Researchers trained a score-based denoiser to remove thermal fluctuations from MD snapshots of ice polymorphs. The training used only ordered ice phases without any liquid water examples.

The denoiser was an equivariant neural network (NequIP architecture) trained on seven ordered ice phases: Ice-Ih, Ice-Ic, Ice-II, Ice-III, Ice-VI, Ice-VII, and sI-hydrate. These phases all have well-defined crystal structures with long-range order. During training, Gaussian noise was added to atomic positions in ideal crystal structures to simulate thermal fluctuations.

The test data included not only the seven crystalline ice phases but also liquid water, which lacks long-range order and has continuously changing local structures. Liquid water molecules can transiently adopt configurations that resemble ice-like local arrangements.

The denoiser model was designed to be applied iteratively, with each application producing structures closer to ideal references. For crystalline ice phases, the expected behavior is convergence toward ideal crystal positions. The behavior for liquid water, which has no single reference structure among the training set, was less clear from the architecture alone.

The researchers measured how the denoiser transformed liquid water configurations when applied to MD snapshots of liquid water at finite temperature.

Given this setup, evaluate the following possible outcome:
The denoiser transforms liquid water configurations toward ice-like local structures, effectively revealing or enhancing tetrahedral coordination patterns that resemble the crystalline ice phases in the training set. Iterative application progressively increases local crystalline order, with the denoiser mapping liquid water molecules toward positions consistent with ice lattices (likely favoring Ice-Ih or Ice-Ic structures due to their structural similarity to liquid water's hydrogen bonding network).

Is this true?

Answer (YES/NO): NO